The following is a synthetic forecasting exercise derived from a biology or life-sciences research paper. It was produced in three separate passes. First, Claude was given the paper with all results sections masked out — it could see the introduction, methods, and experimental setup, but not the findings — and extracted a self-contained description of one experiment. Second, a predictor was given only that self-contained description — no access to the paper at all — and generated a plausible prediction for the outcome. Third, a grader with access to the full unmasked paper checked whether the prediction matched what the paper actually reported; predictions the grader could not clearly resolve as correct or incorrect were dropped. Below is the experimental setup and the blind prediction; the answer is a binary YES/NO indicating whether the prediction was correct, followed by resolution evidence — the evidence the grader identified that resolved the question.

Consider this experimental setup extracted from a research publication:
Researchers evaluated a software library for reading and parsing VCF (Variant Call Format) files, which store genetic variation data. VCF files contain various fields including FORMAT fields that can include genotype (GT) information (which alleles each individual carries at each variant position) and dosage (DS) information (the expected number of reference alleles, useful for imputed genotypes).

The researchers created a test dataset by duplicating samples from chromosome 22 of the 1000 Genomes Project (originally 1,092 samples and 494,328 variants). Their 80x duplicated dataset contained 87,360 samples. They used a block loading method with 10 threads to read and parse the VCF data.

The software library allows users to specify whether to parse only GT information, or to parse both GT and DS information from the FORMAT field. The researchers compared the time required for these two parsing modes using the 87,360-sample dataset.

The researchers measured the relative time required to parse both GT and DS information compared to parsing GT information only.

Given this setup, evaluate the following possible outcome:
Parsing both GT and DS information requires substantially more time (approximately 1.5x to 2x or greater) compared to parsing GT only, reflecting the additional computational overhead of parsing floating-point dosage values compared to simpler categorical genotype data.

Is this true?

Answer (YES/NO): NO